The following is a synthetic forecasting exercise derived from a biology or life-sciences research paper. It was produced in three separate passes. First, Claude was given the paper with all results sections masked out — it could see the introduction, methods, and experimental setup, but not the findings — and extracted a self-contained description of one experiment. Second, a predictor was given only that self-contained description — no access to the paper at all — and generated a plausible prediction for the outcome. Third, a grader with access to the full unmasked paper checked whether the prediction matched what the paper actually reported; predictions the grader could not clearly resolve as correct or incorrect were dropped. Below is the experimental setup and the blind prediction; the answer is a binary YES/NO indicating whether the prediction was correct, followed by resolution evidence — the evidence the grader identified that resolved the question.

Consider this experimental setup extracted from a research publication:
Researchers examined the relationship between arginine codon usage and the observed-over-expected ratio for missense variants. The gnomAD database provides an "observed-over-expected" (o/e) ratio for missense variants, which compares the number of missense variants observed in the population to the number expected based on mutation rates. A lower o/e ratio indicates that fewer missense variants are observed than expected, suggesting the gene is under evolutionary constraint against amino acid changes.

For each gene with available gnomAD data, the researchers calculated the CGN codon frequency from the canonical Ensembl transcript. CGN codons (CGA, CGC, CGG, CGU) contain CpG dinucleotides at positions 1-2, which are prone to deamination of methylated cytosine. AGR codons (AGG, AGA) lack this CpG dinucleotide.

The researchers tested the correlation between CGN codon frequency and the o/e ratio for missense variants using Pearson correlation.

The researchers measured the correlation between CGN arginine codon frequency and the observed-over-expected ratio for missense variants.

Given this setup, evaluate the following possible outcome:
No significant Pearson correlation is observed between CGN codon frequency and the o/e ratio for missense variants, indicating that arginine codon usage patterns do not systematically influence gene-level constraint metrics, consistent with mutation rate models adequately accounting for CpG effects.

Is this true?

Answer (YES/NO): NO